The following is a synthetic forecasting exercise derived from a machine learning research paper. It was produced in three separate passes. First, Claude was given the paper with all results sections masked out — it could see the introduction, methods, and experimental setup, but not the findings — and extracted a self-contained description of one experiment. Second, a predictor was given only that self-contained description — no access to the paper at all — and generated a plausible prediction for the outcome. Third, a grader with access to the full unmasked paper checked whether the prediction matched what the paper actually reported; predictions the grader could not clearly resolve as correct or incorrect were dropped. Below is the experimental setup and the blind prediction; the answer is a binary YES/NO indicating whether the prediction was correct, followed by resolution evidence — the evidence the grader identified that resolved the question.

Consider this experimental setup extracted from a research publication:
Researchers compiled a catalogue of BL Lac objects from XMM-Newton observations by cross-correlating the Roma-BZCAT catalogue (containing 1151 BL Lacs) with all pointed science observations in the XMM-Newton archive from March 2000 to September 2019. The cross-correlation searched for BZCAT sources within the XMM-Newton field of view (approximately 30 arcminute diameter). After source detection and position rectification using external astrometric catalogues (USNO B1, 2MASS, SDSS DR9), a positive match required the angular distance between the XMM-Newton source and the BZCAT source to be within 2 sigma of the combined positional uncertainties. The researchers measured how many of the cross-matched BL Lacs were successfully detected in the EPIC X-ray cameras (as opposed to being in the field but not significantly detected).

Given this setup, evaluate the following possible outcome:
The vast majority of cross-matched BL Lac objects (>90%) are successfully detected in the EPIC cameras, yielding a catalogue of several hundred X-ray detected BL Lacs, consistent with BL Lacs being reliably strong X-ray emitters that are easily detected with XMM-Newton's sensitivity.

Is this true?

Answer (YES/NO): NO